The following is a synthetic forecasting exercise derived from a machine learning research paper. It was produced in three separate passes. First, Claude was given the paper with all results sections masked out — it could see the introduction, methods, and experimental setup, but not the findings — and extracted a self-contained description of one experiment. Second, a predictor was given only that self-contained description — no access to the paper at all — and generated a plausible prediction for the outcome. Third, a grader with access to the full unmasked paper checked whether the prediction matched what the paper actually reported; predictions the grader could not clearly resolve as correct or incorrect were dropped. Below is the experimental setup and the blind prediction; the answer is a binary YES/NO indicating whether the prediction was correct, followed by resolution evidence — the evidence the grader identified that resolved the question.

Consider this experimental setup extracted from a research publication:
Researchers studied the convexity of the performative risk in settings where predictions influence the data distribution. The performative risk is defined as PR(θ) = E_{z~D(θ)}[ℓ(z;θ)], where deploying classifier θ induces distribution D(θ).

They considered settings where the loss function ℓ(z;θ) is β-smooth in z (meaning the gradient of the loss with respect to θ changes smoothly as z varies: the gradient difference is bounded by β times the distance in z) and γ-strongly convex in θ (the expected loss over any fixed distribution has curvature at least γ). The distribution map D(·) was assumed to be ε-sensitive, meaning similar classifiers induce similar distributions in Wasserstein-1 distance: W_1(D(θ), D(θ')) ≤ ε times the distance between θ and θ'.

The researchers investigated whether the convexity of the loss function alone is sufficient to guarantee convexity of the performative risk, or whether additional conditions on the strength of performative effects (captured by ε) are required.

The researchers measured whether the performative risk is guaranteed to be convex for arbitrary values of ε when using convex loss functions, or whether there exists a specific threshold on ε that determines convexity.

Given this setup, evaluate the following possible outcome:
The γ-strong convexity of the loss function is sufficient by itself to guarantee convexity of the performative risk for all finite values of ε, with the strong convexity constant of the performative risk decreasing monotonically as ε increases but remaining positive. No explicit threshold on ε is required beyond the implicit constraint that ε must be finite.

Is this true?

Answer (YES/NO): NO